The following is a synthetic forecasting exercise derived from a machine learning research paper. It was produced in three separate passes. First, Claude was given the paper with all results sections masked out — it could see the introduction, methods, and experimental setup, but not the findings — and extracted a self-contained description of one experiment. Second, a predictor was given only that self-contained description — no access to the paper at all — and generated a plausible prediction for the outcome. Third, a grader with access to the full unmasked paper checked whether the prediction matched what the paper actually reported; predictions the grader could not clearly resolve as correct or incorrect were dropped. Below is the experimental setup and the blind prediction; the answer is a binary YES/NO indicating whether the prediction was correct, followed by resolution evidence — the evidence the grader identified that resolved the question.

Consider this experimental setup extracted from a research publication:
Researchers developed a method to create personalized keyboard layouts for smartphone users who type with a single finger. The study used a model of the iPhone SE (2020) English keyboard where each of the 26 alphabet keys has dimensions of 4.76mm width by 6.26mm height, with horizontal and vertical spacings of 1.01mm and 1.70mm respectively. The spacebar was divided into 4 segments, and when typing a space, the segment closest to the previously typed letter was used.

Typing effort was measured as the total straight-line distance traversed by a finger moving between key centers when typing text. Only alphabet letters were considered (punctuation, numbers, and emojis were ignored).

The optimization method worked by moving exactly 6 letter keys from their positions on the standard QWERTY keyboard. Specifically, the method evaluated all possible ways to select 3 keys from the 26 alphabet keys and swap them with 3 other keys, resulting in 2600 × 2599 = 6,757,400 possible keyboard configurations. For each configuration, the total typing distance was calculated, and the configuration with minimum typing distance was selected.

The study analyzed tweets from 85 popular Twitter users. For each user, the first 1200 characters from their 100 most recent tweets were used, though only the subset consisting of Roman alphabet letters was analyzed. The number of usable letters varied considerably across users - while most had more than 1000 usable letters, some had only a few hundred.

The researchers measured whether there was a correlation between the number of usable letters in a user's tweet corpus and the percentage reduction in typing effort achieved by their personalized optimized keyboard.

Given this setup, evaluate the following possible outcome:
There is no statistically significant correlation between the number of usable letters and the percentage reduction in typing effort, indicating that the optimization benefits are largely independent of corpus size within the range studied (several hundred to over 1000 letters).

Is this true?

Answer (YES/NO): YES